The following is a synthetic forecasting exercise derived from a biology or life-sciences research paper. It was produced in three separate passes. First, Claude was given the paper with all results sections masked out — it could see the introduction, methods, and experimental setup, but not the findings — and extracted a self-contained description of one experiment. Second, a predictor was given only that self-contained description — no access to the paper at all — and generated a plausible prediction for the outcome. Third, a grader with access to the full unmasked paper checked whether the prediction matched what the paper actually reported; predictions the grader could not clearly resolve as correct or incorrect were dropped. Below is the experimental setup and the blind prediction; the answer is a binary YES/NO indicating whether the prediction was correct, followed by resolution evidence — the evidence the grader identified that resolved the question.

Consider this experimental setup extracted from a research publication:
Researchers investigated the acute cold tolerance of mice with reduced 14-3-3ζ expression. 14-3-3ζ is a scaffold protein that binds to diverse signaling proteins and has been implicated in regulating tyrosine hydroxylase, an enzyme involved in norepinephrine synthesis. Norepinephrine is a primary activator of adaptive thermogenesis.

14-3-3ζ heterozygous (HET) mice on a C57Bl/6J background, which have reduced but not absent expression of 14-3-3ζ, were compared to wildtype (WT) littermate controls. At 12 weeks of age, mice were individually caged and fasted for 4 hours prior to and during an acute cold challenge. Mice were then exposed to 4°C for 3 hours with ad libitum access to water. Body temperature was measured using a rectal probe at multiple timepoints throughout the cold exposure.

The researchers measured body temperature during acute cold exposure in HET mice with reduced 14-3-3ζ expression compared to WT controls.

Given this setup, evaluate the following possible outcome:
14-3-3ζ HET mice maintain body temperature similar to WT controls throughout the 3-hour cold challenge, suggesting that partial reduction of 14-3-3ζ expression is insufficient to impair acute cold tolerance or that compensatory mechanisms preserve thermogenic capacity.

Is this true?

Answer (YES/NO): YES